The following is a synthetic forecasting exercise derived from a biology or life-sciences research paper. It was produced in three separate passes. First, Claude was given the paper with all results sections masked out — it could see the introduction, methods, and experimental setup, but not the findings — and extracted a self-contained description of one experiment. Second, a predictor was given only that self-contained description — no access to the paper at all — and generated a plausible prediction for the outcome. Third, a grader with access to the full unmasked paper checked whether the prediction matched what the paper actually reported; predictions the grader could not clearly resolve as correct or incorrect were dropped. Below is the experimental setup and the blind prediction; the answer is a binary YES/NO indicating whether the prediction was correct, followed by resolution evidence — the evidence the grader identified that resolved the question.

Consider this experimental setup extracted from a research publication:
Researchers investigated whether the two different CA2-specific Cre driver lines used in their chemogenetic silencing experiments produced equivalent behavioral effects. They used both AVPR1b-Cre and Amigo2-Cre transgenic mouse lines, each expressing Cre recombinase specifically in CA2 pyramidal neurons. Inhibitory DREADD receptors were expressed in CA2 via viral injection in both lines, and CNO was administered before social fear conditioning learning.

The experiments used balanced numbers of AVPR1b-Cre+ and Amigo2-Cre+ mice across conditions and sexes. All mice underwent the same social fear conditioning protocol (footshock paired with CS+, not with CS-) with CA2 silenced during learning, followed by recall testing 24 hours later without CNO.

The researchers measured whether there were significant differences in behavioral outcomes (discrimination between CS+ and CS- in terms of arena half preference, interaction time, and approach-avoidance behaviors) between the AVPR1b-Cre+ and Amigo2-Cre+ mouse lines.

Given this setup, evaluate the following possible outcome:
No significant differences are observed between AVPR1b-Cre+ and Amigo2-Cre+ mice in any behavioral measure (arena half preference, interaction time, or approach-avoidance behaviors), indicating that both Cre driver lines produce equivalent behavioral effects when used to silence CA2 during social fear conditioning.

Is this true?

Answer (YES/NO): YES